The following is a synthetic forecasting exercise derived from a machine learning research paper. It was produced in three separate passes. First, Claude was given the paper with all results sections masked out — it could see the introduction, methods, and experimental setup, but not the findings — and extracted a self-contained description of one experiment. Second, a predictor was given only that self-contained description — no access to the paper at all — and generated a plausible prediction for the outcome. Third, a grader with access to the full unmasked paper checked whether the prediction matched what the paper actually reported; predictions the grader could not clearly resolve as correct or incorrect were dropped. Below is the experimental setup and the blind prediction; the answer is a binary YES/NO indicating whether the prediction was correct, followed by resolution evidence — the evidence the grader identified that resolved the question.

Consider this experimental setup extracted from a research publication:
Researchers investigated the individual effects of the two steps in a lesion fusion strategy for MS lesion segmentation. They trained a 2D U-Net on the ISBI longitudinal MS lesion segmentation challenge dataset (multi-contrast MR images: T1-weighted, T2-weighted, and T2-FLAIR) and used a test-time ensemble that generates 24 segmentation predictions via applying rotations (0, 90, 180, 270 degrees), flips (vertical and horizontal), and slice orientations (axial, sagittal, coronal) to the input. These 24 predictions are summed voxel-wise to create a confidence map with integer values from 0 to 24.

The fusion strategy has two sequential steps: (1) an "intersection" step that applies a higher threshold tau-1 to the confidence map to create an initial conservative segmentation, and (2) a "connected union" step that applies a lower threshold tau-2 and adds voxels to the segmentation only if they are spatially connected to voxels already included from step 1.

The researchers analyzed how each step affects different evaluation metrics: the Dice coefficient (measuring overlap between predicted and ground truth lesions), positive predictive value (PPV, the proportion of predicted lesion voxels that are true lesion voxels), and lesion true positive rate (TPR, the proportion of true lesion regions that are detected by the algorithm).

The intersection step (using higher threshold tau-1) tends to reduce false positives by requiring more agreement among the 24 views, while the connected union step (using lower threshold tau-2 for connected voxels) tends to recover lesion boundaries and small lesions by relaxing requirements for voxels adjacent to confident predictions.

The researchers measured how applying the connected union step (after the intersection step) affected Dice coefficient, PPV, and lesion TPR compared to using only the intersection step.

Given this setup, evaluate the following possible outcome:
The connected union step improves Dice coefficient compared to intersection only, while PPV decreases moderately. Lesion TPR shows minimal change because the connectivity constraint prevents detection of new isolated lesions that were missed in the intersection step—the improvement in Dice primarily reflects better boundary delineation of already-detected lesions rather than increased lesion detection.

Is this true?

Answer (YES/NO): YES